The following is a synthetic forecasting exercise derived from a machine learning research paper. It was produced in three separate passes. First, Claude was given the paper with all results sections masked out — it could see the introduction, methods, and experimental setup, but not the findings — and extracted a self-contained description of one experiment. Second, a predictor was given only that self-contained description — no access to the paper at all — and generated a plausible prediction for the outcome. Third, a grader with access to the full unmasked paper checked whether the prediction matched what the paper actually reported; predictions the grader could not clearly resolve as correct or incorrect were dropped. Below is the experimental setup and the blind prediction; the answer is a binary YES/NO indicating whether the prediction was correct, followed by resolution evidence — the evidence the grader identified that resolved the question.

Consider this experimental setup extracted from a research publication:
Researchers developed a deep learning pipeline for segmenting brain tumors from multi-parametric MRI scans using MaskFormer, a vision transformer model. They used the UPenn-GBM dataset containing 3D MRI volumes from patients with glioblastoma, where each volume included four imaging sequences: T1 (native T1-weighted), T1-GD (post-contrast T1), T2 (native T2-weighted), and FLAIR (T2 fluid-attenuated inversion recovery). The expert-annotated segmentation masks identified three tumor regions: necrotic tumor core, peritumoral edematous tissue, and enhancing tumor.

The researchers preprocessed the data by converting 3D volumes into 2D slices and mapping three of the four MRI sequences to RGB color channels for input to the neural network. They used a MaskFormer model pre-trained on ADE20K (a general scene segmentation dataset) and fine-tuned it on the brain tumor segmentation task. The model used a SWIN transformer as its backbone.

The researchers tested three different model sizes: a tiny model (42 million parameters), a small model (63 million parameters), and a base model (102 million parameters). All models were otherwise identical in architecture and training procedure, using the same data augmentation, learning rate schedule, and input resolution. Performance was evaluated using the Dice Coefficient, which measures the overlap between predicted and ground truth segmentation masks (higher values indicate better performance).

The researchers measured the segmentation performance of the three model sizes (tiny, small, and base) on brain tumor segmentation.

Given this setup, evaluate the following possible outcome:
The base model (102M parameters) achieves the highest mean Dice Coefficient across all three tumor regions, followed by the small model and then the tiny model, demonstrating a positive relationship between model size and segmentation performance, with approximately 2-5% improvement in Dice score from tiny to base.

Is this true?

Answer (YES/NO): NO